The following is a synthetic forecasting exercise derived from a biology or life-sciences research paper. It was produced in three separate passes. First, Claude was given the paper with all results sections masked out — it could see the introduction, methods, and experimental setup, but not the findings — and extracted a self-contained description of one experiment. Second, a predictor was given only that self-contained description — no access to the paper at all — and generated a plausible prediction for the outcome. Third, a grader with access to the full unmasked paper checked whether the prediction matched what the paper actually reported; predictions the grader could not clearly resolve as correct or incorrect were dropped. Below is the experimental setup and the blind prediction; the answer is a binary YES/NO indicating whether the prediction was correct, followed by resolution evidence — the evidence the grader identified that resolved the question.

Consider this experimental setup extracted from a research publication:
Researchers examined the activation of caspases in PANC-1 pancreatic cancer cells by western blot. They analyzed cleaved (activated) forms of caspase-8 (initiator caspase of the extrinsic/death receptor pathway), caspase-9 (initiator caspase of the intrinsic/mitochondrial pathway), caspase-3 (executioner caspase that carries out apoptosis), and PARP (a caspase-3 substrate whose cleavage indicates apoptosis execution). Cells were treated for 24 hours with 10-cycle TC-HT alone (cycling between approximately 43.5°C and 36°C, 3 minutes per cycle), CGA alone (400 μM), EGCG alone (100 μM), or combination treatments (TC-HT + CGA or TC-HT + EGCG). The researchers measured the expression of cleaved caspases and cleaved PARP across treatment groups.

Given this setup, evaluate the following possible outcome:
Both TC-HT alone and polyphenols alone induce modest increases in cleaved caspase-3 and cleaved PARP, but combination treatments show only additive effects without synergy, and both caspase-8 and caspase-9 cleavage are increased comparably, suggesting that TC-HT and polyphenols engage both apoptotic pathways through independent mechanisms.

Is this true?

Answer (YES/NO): NO